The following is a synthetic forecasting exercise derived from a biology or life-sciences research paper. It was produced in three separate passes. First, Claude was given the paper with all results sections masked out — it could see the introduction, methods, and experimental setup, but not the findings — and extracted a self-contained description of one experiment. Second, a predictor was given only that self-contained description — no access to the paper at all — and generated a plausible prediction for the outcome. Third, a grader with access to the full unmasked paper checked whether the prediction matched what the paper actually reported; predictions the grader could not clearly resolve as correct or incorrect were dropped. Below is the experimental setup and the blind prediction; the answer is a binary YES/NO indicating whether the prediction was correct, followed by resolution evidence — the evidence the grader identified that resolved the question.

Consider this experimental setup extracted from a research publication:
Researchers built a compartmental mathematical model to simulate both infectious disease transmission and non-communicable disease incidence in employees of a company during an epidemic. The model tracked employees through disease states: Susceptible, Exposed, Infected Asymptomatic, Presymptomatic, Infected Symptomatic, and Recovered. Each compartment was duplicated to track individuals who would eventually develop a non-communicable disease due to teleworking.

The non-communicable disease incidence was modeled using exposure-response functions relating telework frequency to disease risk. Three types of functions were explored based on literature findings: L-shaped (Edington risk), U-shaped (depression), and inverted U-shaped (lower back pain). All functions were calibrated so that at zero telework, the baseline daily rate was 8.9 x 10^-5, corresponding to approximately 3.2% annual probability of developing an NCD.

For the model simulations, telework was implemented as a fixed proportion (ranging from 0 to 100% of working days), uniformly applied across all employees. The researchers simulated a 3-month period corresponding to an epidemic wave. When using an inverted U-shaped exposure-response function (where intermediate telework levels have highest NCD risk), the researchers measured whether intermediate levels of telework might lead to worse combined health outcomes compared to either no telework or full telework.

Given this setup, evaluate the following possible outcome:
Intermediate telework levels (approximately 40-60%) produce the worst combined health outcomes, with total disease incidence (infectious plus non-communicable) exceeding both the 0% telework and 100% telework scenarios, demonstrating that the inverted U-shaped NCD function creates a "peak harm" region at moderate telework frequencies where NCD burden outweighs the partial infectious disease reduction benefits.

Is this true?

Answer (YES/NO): NO